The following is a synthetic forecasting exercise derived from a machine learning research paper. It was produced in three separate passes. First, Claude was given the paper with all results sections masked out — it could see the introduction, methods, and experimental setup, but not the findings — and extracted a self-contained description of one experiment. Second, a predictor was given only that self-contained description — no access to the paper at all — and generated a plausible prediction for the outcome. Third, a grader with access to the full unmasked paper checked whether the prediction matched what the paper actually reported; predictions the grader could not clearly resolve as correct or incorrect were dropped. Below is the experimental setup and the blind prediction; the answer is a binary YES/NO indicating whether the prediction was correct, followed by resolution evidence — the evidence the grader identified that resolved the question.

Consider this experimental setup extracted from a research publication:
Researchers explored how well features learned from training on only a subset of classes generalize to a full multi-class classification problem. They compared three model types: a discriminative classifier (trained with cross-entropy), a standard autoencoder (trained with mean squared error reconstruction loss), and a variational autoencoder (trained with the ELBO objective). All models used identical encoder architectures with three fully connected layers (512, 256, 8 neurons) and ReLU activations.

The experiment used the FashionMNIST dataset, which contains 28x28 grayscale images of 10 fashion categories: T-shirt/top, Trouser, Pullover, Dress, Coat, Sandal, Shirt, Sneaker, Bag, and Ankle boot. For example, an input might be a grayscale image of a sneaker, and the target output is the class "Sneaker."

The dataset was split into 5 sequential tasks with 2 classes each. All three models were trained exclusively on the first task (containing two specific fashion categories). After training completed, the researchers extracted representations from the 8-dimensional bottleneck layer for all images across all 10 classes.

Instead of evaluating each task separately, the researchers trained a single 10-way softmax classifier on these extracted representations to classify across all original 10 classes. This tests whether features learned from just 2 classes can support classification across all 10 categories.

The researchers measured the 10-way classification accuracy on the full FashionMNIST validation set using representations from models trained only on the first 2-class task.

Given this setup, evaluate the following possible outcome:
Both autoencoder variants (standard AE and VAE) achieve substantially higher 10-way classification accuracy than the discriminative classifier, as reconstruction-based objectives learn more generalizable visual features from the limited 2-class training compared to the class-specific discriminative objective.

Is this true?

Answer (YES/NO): YES